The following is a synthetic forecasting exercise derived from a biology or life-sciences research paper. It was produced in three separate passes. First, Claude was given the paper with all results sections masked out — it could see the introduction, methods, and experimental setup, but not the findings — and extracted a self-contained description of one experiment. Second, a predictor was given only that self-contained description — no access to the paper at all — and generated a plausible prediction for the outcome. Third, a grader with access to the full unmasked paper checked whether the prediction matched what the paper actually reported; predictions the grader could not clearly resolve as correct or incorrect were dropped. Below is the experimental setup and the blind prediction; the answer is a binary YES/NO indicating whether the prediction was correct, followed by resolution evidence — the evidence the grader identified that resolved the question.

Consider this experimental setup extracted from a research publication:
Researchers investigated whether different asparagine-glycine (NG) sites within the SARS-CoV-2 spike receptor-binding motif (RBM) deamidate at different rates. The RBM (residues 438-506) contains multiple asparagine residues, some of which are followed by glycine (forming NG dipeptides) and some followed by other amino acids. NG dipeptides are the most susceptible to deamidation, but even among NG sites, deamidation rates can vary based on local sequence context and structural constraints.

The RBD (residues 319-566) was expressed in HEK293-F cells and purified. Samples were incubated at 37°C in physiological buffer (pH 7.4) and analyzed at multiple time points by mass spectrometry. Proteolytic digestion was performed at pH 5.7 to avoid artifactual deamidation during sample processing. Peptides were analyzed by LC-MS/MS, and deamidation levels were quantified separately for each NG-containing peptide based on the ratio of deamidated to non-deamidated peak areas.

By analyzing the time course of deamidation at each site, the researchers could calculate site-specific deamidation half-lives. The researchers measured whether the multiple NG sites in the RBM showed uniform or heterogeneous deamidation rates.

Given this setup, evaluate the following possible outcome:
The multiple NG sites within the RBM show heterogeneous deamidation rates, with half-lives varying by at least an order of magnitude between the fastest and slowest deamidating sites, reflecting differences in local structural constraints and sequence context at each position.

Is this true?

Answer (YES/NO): NO